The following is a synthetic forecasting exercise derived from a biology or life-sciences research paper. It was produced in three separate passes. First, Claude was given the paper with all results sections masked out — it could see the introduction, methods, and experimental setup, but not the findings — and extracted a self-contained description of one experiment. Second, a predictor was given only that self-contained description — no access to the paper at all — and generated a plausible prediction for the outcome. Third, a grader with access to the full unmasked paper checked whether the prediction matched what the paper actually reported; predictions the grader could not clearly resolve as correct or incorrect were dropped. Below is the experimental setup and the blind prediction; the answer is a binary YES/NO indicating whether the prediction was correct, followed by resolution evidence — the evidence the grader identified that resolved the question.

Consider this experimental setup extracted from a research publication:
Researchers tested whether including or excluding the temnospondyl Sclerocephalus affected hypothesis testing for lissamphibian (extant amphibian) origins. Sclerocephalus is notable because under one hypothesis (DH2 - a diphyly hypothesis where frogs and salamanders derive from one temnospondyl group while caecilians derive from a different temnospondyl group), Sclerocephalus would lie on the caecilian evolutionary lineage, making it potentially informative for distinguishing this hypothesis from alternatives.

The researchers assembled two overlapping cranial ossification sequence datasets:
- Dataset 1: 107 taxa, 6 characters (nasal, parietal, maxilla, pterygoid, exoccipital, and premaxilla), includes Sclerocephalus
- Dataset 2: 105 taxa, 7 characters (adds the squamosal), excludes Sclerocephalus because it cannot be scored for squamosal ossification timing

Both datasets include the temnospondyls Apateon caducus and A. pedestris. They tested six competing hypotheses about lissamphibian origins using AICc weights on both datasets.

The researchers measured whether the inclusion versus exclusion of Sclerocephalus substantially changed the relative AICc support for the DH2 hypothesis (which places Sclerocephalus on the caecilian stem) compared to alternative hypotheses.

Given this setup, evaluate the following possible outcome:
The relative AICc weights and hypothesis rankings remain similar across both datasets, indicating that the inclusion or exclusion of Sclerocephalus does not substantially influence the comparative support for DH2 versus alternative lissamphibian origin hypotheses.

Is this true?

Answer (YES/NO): YES